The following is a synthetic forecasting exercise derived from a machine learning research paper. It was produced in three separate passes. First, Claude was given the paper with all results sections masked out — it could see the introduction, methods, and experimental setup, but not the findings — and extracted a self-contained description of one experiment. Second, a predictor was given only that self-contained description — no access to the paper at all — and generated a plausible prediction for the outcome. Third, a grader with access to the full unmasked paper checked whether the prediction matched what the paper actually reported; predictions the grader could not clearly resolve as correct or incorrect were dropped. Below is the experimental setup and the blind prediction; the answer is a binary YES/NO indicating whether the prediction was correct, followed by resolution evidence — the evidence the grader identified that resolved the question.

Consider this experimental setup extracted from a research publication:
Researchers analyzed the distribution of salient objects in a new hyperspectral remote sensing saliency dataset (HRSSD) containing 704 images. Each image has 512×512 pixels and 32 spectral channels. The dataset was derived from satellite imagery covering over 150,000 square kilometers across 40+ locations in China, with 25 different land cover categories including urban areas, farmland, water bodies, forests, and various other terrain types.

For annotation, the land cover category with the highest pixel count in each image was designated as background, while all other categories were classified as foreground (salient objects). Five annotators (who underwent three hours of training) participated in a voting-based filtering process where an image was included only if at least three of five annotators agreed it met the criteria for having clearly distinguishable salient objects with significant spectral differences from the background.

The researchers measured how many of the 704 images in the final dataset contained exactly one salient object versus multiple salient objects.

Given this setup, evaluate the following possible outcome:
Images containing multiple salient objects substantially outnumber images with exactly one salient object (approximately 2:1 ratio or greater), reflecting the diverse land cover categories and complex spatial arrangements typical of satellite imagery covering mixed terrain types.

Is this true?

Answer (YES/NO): YES